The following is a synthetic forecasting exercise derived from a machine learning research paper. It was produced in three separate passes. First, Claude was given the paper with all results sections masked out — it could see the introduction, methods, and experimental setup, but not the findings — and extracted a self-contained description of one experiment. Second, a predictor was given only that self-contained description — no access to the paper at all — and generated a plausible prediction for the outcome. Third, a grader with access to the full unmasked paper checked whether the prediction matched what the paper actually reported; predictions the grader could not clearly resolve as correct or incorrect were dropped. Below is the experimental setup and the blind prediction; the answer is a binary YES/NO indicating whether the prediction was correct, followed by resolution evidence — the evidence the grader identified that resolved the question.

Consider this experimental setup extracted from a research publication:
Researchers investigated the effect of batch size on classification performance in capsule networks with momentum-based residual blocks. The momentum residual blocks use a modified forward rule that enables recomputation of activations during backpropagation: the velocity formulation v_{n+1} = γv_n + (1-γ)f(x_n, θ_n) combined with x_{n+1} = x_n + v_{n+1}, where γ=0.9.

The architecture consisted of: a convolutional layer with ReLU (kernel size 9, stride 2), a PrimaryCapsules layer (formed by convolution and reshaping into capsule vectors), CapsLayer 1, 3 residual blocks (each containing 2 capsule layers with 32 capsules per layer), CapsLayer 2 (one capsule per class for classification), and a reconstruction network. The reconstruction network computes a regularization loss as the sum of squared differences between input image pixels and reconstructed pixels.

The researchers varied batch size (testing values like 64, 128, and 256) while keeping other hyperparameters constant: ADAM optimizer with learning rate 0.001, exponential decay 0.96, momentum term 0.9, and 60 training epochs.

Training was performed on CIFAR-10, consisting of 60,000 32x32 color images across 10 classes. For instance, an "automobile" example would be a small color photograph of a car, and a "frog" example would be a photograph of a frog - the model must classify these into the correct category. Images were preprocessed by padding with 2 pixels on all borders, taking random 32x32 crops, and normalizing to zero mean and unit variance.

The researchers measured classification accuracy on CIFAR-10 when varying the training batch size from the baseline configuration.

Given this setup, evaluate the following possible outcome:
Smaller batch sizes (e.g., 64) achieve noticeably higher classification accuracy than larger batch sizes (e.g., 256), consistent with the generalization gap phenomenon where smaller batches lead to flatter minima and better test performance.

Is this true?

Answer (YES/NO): NO